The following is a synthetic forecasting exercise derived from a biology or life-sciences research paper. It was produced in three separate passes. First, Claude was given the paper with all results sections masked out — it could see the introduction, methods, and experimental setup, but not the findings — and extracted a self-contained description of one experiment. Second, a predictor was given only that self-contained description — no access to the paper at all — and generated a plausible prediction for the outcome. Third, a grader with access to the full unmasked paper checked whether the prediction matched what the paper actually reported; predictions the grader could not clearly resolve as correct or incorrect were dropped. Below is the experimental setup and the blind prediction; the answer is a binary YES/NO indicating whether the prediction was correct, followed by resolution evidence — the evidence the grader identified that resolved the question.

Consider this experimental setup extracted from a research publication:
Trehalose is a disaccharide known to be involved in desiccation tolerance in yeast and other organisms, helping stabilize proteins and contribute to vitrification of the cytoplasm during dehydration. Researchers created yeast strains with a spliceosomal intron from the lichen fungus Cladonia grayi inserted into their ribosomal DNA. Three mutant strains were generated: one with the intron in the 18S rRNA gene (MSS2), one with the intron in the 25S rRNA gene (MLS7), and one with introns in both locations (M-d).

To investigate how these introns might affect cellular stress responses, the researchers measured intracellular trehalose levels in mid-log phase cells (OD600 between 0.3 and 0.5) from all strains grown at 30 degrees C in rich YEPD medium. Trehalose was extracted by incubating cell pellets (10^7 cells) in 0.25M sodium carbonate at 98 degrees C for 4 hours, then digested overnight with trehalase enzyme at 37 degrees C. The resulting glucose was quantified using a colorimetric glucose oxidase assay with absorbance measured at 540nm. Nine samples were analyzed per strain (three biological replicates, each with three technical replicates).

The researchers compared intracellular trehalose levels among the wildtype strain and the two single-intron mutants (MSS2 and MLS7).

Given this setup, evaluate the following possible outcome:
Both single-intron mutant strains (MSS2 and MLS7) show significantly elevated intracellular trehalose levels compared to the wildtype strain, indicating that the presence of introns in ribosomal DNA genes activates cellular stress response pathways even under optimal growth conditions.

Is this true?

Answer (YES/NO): NO